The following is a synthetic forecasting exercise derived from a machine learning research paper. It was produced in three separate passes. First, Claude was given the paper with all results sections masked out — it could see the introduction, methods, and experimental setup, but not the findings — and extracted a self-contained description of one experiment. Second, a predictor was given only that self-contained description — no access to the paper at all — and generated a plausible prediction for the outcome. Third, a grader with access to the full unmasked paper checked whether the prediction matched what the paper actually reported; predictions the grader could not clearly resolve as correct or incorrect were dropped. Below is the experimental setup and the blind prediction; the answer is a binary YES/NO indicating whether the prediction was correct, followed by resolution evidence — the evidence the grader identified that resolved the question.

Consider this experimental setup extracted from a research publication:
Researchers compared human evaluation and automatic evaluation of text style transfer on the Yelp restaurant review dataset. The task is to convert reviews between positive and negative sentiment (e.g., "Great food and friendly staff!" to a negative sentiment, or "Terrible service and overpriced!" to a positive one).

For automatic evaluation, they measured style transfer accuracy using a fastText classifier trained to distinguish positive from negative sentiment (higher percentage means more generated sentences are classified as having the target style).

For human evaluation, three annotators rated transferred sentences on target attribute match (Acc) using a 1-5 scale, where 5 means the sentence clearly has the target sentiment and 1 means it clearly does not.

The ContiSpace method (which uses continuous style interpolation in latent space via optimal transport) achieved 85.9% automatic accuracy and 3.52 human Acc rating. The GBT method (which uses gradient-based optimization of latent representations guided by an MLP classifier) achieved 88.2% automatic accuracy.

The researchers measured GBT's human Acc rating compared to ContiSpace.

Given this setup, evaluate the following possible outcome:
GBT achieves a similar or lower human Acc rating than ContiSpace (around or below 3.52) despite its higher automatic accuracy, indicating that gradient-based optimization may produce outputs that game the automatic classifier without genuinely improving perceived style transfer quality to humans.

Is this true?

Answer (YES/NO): YES